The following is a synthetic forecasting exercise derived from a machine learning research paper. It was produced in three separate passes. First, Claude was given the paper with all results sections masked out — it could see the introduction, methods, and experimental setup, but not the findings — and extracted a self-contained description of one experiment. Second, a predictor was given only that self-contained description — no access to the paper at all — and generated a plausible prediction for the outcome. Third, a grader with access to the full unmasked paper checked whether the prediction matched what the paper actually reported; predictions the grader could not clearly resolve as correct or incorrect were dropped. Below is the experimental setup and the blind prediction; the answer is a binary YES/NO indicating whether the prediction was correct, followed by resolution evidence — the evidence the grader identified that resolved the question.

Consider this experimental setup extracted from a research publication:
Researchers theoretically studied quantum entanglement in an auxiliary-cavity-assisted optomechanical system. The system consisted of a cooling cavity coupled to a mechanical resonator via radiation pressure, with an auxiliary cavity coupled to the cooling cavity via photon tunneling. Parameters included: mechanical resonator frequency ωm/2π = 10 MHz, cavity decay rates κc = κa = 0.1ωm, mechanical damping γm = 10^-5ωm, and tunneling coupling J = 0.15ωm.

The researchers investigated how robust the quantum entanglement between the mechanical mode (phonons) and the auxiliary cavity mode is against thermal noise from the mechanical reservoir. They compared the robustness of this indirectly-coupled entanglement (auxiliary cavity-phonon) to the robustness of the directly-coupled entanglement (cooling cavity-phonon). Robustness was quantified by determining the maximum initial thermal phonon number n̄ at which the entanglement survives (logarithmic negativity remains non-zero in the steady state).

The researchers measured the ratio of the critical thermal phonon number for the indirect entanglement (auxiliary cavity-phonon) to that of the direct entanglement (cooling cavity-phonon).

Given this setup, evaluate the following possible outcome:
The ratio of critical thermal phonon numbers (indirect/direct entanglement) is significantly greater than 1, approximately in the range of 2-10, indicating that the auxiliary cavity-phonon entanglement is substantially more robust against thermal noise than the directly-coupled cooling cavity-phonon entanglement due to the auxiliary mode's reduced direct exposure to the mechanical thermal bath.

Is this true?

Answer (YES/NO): YES